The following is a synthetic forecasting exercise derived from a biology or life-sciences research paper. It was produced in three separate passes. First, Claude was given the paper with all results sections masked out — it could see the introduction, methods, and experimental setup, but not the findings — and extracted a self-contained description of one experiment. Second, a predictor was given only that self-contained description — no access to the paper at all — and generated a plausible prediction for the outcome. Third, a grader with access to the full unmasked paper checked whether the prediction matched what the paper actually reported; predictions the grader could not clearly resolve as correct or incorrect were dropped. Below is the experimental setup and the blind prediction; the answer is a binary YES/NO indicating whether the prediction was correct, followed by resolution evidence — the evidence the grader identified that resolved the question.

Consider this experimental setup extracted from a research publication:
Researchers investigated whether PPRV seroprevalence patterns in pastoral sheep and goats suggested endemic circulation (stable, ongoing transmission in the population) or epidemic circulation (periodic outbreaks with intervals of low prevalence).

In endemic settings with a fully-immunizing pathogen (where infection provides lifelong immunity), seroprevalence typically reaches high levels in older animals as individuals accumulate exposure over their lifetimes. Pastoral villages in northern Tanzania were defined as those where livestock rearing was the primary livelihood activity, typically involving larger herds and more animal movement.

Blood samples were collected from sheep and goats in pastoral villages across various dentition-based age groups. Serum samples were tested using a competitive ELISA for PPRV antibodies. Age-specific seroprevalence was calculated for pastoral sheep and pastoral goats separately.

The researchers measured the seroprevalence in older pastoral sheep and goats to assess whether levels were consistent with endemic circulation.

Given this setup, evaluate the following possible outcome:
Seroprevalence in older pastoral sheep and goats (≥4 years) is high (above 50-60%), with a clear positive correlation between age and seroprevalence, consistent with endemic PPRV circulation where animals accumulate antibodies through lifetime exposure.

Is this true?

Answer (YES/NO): YES